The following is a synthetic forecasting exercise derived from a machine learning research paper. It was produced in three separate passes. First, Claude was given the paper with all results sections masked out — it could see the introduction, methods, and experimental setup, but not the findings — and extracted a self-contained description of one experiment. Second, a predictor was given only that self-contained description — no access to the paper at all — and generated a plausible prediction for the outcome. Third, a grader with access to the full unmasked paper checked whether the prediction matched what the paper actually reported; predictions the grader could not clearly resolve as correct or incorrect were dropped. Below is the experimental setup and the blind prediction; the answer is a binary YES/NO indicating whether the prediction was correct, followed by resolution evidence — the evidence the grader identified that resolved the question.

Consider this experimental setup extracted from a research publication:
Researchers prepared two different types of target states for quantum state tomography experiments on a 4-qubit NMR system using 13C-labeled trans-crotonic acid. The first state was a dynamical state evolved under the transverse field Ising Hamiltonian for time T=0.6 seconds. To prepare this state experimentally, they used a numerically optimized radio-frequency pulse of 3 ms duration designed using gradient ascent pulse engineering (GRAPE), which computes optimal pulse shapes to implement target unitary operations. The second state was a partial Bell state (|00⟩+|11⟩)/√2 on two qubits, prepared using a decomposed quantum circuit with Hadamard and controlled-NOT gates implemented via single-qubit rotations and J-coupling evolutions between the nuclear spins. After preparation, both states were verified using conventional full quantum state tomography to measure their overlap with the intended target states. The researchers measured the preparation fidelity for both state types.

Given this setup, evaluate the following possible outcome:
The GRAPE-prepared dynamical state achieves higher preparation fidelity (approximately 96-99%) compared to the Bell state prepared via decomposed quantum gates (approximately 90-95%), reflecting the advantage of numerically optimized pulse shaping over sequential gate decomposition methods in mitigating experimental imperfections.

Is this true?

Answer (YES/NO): NO